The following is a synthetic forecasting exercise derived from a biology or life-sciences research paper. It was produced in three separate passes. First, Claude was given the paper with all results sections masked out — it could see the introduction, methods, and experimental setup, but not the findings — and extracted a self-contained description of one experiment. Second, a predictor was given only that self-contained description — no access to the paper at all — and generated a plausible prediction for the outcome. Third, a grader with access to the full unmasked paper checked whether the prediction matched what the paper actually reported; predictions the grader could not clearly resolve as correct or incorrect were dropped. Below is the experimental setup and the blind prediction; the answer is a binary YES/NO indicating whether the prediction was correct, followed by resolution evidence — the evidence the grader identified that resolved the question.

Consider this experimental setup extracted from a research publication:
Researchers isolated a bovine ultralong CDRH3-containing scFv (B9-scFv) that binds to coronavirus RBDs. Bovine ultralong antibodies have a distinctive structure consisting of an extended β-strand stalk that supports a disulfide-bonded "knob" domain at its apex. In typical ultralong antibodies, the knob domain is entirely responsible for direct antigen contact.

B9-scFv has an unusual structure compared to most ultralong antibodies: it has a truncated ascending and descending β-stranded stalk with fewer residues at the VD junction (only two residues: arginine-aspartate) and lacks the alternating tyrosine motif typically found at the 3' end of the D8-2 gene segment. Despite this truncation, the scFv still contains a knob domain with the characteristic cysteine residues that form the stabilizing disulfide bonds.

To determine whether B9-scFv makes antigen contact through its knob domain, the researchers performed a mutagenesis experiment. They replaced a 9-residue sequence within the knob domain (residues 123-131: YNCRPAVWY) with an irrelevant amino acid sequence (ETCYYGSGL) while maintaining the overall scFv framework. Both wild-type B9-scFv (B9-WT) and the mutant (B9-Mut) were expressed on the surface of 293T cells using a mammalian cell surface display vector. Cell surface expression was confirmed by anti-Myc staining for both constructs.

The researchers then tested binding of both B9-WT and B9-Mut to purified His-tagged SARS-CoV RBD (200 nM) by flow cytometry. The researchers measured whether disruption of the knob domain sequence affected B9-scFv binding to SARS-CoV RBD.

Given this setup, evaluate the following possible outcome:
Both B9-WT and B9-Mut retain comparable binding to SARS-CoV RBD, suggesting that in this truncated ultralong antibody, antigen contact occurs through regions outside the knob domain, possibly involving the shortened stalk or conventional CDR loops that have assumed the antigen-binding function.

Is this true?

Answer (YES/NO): NO